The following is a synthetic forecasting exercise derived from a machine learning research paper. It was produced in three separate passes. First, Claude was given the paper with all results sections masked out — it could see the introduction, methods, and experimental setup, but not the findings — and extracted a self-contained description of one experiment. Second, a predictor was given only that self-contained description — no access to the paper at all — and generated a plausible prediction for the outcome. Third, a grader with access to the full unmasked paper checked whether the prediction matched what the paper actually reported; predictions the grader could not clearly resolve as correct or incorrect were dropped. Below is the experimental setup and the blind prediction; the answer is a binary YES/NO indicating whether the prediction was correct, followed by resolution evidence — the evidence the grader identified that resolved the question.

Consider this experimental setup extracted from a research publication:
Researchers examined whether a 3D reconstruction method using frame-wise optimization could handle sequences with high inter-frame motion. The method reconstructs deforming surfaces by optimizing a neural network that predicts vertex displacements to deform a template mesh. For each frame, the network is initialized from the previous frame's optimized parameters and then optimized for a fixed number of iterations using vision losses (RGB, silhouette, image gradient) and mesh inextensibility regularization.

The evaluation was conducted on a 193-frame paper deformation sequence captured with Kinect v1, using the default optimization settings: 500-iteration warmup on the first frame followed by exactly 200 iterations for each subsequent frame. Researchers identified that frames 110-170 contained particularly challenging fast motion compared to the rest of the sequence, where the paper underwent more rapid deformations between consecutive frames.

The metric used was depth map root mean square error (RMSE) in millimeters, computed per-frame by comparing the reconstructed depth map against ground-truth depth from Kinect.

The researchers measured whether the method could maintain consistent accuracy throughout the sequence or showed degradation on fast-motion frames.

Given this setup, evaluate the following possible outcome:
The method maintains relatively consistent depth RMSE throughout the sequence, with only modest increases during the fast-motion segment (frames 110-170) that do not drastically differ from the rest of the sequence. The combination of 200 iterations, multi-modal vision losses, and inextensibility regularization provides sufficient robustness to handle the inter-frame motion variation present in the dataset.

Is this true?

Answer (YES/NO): NO